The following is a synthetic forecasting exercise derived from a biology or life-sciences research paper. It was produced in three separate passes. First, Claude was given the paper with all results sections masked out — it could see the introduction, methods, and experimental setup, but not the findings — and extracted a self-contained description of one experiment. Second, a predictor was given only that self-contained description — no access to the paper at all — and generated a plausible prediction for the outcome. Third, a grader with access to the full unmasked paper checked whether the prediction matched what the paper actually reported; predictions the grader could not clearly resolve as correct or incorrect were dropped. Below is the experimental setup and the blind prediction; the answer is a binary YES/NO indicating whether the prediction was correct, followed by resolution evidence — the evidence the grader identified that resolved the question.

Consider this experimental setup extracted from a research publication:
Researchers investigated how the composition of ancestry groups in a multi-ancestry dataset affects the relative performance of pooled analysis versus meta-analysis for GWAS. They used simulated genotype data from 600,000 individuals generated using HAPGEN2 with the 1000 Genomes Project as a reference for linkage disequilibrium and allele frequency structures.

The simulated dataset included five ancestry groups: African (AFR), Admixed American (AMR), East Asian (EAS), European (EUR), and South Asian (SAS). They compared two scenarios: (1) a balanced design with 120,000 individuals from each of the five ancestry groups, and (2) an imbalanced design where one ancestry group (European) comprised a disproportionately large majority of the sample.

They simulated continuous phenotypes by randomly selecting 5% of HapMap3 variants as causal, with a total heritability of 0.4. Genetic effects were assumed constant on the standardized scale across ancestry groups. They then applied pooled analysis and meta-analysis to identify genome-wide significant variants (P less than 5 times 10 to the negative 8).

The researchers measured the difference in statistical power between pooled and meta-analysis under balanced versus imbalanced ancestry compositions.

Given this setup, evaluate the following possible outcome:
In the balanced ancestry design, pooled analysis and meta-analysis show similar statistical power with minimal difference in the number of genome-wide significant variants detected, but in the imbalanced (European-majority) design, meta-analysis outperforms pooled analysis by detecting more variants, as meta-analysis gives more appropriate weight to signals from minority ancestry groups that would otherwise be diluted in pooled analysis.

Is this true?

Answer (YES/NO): NO